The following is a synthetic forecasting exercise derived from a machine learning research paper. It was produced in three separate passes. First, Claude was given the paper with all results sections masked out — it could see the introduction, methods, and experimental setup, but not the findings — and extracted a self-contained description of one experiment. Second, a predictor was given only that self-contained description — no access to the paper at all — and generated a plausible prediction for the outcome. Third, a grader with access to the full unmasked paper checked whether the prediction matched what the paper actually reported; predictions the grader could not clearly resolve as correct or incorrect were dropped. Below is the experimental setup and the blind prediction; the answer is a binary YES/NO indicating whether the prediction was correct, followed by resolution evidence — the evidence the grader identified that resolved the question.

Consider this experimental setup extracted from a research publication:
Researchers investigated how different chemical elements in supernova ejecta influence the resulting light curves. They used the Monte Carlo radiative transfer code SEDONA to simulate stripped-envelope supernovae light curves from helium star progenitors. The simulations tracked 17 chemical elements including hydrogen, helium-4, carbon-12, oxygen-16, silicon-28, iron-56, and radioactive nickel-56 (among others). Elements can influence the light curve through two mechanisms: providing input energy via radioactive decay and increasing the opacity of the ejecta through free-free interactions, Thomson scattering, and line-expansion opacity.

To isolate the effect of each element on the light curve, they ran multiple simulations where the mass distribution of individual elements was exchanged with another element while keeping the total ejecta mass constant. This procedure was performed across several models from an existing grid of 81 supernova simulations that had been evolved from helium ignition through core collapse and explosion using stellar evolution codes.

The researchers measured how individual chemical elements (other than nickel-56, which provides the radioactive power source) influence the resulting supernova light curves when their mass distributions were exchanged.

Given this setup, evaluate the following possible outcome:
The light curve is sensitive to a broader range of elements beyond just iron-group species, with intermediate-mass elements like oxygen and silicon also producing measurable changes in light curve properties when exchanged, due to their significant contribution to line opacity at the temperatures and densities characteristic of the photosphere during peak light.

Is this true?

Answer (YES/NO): NO